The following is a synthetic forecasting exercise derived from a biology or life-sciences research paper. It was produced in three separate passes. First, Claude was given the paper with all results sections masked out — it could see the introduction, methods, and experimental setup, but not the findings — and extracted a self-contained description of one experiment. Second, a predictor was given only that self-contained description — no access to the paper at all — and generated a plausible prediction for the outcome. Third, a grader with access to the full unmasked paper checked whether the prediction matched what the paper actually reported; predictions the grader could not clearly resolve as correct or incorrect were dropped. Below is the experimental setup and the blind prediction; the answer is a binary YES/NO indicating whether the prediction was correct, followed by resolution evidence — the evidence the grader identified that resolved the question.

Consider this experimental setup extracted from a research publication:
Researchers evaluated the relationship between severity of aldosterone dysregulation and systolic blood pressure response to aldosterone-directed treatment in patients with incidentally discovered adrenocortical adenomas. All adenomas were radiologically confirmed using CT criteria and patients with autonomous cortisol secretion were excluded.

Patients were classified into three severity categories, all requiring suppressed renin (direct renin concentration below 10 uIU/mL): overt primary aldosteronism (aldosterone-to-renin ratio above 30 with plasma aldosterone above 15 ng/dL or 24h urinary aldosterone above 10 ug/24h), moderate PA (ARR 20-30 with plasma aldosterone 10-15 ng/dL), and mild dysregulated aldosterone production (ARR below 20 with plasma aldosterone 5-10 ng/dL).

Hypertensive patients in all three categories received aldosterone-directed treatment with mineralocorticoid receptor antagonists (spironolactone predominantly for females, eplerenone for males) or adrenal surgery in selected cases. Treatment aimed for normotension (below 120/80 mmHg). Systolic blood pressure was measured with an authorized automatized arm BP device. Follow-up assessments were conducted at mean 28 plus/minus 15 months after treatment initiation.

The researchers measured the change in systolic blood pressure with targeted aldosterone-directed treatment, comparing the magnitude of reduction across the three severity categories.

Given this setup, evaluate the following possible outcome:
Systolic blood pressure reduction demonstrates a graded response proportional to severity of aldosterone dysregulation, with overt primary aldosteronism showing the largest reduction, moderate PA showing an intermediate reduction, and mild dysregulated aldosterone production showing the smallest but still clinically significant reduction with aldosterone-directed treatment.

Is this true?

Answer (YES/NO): YES